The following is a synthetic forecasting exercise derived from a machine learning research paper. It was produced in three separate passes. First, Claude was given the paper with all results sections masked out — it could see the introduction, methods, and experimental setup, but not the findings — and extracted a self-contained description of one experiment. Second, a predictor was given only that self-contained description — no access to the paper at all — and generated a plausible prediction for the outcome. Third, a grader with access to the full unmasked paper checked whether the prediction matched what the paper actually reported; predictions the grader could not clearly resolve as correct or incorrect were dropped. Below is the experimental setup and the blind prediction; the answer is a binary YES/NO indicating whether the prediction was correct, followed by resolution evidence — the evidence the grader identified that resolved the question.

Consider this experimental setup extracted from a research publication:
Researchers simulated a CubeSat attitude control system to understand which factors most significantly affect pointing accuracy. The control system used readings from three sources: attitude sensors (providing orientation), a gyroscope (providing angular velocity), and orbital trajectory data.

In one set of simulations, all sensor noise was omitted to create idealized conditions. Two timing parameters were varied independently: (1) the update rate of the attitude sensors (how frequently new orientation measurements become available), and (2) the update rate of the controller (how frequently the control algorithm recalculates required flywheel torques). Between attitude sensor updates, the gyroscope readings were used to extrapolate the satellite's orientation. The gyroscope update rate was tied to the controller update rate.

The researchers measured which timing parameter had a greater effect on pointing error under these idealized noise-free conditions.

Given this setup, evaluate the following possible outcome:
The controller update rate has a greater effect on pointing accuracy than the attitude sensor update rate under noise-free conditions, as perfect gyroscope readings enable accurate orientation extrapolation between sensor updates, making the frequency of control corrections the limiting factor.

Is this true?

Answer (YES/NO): YES